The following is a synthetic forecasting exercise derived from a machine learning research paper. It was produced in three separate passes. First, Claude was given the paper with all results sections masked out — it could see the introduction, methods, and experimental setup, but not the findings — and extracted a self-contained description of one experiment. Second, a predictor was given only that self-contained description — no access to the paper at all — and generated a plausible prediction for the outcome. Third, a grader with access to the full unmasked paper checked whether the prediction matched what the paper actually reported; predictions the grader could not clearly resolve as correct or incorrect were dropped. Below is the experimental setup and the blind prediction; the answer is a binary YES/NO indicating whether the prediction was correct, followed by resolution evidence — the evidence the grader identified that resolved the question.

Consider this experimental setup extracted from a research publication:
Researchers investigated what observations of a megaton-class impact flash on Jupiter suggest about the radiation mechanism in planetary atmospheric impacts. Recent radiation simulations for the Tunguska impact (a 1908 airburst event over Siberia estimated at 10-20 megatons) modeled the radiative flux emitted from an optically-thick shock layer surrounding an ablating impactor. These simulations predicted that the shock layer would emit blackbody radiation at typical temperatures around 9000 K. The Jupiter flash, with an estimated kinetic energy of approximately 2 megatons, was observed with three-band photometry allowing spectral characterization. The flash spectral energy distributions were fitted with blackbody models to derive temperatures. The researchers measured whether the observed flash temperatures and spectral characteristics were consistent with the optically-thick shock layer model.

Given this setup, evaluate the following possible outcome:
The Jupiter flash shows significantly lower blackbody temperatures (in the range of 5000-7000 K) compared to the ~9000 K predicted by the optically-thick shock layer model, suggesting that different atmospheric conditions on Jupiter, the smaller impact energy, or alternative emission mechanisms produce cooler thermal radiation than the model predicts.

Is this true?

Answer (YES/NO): NO